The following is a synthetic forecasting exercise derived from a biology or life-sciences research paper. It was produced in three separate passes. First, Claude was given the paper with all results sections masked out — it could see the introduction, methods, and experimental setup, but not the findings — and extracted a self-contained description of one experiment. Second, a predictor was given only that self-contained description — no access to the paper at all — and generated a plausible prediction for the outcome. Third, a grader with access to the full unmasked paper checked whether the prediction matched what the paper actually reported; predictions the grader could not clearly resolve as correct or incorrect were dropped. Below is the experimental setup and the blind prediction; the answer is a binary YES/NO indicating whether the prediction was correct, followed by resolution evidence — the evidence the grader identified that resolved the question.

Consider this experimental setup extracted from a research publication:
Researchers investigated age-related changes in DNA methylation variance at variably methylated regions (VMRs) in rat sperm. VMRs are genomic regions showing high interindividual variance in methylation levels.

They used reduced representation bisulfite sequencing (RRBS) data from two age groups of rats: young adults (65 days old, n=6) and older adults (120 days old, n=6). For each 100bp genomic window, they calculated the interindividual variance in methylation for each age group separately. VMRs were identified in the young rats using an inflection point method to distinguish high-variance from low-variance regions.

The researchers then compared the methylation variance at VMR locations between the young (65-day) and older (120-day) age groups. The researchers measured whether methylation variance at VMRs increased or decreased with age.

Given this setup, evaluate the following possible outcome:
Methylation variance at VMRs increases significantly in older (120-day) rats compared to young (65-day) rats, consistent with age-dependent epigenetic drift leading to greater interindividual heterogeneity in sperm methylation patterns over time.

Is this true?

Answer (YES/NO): YES